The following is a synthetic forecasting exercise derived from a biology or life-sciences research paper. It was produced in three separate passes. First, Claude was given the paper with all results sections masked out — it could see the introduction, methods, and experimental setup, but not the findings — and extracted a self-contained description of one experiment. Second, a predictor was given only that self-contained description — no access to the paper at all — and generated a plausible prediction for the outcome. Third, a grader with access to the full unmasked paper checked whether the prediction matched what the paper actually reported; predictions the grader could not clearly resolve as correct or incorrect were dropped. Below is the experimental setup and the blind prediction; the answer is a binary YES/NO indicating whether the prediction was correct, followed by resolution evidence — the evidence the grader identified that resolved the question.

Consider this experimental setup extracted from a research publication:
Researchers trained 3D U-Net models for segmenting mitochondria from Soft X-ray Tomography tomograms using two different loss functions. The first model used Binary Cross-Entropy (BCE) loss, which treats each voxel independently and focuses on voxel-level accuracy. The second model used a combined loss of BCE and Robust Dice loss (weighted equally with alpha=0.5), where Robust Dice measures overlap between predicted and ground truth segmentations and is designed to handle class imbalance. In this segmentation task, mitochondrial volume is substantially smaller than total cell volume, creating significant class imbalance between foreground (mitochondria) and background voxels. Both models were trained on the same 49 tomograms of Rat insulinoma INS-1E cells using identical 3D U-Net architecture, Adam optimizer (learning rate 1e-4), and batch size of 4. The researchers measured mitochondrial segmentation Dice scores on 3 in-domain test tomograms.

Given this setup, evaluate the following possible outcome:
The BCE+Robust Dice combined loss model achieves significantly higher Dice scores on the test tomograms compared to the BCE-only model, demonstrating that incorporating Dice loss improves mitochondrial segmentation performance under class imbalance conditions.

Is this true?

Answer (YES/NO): NO